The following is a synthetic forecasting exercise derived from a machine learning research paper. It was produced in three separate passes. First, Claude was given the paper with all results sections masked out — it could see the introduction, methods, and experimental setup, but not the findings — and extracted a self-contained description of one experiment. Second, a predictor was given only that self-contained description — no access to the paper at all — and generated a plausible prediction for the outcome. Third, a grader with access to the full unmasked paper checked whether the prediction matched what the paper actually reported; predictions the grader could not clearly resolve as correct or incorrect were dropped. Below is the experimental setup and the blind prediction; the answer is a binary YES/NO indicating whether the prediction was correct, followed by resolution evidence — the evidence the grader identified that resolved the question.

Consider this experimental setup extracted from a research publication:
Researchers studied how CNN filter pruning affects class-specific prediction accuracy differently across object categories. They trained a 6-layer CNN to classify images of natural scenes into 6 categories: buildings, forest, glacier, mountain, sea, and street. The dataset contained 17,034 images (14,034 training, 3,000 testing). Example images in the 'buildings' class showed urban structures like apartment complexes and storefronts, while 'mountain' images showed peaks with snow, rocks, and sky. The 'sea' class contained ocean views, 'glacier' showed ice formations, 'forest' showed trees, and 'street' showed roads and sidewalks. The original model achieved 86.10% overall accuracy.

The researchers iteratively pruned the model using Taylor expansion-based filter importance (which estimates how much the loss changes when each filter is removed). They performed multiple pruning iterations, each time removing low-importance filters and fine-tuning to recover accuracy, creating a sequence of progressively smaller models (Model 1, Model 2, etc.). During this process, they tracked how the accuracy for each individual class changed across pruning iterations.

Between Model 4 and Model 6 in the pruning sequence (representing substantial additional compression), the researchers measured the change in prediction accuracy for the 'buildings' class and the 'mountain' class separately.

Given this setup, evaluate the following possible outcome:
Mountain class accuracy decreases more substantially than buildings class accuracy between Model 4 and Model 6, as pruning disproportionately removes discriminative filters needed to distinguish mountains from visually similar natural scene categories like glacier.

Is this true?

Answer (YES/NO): NO